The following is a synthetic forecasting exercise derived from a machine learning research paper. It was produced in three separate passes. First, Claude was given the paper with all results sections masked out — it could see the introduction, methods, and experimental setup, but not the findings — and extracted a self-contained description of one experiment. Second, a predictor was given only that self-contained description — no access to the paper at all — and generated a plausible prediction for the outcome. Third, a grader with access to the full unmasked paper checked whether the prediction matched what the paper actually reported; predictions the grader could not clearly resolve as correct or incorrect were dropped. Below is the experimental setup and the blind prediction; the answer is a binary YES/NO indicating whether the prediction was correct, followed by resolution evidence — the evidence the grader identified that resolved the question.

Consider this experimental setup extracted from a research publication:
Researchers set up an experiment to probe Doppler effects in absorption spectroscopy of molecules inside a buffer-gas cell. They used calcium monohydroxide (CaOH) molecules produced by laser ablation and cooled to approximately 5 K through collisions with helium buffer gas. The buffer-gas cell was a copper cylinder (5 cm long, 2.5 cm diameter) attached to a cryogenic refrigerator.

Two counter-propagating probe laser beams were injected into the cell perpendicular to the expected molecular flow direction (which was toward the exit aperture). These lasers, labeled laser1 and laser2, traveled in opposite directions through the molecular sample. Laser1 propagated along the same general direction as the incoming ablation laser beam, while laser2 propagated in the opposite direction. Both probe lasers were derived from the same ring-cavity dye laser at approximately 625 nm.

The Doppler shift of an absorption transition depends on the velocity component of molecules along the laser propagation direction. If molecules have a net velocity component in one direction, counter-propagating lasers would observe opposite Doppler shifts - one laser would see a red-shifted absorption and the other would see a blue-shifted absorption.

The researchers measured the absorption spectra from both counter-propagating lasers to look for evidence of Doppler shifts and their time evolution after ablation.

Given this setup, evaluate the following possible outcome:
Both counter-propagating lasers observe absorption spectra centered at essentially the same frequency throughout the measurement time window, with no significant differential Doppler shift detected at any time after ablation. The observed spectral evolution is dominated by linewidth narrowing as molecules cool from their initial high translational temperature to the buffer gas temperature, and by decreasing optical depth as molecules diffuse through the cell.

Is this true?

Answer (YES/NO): NO